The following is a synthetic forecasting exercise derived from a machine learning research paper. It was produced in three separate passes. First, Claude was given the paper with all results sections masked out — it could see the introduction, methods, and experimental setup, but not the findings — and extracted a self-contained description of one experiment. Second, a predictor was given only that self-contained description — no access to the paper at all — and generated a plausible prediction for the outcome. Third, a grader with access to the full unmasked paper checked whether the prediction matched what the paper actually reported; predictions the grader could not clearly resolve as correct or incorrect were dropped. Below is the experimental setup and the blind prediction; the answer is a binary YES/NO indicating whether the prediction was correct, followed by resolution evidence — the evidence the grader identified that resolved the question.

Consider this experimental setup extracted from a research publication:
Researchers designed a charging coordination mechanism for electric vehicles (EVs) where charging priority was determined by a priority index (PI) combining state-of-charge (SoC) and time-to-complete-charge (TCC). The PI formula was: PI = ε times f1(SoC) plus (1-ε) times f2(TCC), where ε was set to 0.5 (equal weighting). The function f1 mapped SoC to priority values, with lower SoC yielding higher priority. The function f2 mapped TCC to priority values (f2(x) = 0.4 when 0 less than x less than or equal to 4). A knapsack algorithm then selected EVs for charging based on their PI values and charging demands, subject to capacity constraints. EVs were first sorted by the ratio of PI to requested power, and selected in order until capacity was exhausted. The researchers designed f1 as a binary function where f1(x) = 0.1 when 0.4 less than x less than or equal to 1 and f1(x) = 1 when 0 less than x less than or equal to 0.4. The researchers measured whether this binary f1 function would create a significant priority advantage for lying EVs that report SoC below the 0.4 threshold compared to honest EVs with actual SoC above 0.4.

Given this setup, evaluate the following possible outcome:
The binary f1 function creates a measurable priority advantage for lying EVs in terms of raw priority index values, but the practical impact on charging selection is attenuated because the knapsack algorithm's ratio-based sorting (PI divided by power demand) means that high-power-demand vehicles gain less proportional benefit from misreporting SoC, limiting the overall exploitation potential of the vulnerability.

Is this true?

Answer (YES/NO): NO